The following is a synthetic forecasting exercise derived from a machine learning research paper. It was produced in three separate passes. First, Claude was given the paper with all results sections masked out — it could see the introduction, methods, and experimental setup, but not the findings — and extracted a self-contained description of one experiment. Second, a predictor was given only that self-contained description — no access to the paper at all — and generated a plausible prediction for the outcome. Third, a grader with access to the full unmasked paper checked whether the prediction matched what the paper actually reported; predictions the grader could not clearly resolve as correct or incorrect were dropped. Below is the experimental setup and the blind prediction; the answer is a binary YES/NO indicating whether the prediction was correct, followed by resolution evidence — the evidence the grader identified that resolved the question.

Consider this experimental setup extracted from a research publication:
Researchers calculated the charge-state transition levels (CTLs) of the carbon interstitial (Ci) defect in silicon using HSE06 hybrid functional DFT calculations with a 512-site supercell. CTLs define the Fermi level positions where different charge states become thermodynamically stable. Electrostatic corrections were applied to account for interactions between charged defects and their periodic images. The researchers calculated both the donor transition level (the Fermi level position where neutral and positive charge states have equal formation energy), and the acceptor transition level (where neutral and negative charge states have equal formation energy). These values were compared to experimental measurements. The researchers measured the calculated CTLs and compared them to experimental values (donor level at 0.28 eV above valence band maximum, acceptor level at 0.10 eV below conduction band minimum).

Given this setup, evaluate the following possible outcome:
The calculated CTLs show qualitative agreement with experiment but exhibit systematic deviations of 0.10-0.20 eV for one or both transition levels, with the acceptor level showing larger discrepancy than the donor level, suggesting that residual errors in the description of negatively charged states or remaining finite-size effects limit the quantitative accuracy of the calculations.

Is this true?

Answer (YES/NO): NO